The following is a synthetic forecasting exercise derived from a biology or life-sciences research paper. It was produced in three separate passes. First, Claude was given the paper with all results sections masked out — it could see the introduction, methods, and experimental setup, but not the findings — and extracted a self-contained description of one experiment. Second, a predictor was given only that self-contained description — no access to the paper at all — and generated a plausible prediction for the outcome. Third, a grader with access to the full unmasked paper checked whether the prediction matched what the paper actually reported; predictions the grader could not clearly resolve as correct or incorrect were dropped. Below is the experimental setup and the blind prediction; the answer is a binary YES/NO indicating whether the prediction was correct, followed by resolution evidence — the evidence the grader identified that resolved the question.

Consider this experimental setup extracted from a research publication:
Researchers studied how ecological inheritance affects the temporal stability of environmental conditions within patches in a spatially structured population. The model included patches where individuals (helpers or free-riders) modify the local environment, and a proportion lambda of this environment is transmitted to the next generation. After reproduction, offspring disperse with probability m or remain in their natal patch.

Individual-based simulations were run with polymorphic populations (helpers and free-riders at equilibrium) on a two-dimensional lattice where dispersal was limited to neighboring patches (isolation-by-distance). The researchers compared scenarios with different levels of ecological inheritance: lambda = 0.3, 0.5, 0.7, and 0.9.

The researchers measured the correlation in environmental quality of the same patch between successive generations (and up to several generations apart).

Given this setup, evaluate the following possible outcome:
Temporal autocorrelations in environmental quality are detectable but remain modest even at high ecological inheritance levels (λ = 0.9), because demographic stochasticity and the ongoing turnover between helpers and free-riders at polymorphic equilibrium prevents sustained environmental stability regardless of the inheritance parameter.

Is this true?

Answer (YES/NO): NO